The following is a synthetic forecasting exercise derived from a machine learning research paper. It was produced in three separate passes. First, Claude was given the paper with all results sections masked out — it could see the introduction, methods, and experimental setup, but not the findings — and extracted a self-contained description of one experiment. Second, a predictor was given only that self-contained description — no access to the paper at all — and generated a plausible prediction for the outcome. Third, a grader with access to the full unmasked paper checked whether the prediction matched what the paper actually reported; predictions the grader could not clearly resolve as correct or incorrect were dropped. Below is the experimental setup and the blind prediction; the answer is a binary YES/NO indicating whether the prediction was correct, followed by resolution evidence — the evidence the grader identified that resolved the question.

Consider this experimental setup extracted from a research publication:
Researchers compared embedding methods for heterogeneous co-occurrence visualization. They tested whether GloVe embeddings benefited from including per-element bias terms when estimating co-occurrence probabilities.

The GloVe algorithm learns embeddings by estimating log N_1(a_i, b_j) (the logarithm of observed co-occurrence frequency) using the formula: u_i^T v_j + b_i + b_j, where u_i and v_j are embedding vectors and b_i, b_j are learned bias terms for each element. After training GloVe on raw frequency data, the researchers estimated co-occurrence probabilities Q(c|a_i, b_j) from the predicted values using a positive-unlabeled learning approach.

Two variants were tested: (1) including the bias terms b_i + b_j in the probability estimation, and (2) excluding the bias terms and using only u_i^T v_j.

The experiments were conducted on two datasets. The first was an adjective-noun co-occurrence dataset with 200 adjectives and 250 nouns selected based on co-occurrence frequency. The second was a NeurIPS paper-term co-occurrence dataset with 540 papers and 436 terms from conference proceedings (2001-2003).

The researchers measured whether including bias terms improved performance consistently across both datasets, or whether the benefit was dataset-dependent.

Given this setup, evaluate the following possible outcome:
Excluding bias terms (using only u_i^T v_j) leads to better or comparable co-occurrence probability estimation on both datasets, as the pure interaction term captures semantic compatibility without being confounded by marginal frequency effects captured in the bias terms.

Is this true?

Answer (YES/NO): NO